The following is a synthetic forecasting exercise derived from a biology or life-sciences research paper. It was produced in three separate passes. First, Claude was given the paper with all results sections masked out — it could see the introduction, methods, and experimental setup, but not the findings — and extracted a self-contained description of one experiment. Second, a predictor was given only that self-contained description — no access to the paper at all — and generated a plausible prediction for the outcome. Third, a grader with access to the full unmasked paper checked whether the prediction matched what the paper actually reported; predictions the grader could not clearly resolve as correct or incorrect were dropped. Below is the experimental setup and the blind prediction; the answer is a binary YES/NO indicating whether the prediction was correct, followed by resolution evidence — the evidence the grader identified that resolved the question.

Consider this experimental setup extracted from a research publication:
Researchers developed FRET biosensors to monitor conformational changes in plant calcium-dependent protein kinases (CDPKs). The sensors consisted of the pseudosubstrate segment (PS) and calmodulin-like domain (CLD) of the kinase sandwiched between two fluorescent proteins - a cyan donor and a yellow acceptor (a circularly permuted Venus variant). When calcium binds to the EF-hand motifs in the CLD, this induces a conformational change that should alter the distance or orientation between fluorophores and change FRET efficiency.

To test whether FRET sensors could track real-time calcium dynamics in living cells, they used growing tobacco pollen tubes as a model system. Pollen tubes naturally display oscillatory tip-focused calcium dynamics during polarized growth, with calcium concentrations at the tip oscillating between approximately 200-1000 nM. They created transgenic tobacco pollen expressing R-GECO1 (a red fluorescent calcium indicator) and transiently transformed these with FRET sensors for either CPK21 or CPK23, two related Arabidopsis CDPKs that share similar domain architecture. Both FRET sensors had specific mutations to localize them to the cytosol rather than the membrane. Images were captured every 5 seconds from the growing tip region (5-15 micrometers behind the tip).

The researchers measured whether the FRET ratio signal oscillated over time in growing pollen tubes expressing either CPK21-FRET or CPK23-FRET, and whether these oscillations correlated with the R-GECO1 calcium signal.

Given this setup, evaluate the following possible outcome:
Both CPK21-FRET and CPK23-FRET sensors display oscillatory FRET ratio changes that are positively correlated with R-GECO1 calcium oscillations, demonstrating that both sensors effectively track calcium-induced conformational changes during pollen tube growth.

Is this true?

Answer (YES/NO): NO